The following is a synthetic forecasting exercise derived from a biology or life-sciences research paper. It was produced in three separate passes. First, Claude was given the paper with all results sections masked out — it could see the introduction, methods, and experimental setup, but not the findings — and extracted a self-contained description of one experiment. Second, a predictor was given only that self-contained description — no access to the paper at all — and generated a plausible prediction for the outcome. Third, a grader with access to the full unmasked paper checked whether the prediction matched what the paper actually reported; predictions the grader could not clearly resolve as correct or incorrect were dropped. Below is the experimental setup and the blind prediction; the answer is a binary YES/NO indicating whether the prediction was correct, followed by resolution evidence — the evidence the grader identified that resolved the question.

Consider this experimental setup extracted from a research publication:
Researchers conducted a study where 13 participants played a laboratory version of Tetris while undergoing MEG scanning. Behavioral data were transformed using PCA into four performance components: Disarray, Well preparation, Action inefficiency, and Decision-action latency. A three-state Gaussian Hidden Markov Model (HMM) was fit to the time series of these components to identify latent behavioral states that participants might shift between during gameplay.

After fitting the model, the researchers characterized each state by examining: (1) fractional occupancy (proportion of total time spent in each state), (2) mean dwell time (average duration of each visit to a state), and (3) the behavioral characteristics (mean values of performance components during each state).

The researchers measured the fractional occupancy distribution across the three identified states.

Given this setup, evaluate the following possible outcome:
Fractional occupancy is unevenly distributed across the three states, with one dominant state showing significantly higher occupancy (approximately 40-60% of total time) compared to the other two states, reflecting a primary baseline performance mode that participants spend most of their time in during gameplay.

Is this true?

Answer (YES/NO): YES